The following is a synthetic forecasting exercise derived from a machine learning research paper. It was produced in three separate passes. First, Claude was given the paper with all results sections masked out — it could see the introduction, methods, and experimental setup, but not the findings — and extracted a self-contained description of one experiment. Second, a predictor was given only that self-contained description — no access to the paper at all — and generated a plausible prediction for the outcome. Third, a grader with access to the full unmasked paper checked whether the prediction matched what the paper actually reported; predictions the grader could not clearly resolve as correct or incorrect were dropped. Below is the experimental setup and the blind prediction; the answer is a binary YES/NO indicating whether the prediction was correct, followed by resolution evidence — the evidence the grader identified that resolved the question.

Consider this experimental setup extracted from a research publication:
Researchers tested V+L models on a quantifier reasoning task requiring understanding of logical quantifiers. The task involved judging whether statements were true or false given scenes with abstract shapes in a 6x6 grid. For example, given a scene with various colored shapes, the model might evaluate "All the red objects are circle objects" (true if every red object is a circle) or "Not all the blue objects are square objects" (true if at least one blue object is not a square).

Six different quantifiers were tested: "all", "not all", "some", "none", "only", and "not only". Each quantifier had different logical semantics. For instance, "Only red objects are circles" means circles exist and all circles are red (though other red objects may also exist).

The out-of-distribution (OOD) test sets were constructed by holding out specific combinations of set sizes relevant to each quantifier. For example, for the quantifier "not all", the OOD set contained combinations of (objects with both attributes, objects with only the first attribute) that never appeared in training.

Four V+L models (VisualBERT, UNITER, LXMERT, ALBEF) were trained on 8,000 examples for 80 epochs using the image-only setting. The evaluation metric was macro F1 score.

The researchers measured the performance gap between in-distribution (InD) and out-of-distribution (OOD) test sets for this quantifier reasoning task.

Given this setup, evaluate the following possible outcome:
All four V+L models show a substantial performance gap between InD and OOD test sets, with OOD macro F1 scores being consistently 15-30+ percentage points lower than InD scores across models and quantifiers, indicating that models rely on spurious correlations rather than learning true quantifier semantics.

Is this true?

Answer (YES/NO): NO